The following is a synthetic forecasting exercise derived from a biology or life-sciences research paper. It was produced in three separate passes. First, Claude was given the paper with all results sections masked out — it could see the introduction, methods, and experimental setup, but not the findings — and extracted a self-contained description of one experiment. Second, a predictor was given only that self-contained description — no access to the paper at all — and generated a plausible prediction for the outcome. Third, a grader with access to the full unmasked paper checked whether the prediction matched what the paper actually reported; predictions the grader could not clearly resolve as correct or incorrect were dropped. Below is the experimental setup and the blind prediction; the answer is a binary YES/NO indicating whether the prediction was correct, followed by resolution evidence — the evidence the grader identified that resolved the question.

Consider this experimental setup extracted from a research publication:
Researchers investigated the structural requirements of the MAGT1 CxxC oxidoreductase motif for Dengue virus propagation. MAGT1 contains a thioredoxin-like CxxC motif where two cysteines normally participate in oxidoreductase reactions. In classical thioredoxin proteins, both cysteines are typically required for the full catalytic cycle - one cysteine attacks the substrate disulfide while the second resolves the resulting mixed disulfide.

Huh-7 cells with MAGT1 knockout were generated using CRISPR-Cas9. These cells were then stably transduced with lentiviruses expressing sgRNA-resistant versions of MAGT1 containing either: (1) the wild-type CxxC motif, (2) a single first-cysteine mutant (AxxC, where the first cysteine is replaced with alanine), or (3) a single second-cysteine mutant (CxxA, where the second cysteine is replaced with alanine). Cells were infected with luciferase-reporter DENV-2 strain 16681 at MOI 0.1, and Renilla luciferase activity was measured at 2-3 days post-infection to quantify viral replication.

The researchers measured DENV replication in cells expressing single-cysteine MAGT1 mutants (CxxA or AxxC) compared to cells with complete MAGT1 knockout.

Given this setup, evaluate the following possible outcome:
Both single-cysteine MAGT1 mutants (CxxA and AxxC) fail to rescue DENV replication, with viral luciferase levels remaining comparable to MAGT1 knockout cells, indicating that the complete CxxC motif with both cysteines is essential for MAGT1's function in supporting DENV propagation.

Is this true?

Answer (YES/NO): NO